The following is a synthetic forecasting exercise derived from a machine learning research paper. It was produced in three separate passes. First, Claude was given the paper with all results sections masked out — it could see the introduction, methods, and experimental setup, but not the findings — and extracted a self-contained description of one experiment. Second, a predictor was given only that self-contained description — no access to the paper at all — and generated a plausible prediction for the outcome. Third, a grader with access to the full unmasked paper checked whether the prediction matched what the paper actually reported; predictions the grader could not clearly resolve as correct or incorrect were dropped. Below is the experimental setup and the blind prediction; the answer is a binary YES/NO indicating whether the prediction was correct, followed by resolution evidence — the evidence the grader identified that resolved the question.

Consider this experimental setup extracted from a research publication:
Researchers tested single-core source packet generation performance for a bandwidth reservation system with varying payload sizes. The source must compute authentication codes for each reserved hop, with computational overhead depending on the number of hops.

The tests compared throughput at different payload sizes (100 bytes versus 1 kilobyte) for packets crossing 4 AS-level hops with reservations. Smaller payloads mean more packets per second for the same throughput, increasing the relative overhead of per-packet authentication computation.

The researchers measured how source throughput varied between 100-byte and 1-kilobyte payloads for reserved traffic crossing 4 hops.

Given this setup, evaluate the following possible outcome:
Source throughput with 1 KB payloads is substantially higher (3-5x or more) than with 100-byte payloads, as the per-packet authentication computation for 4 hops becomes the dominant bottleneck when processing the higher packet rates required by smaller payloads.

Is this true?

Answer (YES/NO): YES